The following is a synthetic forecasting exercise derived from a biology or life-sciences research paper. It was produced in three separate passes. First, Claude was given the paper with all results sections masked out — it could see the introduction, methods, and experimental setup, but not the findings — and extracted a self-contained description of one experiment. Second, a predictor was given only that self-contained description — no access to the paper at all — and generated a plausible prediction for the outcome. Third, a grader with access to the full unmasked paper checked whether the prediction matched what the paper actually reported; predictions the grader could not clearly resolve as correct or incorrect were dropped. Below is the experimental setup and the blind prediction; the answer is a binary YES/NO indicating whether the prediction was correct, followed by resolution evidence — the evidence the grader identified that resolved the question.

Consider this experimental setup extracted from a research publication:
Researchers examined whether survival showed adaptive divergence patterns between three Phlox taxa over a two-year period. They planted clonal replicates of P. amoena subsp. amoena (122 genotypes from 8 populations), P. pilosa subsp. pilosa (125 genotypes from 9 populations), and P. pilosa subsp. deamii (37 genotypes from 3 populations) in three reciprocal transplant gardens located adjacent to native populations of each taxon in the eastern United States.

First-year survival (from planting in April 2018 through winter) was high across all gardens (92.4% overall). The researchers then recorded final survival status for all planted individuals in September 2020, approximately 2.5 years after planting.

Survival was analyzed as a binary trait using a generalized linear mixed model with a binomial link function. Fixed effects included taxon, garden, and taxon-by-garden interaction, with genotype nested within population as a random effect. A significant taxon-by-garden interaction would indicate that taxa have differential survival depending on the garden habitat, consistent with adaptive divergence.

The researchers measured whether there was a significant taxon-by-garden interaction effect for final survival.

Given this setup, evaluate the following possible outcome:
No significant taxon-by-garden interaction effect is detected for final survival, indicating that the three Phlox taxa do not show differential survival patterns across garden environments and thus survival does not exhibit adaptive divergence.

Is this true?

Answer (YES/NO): NO